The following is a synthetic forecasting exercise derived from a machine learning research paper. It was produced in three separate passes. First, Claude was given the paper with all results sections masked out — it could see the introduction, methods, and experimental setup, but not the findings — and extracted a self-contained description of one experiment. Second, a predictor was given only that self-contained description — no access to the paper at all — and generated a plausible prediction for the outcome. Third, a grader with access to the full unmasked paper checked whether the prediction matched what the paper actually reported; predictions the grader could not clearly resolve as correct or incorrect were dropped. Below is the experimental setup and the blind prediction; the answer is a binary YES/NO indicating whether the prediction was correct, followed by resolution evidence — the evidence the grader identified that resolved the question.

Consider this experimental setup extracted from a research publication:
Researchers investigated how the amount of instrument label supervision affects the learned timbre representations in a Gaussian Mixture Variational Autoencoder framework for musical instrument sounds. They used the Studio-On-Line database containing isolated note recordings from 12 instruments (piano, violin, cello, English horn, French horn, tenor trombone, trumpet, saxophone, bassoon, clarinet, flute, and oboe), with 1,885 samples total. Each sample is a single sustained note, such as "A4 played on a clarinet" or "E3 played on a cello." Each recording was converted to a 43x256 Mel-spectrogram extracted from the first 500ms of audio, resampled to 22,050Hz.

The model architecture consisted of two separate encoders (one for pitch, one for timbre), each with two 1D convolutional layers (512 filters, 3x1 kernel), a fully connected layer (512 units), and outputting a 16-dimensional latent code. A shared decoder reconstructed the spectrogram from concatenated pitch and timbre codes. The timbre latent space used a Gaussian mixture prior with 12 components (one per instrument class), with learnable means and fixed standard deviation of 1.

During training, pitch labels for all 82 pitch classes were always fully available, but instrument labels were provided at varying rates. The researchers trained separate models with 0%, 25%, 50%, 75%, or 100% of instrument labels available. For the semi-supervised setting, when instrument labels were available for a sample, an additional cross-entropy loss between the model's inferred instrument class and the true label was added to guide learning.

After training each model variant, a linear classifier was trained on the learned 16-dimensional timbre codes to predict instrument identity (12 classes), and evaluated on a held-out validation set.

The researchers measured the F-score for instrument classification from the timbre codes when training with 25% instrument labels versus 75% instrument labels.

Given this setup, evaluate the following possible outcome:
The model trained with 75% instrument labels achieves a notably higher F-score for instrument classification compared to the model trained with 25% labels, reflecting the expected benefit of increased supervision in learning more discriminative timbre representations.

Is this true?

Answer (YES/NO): NO